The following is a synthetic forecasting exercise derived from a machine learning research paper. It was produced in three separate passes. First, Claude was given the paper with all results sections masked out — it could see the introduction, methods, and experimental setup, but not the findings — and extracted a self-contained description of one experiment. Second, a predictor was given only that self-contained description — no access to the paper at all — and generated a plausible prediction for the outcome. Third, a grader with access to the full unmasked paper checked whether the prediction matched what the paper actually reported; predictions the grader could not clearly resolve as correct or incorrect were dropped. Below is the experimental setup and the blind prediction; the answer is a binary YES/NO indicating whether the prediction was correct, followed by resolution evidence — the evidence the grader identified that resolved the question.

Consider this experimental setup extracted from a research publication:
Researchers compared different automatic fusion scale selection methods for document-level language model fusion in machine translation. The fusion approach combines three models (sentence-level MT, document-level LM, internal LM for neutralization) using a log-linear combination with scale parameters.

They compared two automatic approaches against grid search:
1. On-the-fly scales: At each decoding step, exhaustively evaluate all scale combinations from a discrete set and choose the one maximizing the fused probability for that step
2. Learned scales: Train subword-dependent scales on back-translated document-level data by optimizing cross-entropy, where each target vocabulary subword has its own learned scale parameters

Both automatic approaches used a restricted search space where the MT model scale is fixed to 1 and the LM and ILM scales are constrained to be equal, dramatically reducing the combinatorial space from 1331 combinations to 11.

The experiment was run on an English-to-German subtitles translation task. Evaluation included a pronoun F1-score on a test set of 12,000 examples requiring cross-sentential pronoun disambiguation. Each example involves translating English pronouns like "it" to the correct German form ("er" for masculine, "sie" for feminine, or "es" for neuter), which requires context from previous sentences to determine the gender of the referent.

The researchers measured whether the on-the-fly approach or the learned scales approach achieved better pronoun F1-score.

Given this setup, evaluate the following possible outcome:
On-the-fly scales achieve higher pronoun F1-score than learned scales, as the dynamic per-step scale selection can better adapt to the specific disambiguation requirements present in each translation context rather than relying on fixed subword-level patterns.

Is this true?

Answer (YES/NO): YES